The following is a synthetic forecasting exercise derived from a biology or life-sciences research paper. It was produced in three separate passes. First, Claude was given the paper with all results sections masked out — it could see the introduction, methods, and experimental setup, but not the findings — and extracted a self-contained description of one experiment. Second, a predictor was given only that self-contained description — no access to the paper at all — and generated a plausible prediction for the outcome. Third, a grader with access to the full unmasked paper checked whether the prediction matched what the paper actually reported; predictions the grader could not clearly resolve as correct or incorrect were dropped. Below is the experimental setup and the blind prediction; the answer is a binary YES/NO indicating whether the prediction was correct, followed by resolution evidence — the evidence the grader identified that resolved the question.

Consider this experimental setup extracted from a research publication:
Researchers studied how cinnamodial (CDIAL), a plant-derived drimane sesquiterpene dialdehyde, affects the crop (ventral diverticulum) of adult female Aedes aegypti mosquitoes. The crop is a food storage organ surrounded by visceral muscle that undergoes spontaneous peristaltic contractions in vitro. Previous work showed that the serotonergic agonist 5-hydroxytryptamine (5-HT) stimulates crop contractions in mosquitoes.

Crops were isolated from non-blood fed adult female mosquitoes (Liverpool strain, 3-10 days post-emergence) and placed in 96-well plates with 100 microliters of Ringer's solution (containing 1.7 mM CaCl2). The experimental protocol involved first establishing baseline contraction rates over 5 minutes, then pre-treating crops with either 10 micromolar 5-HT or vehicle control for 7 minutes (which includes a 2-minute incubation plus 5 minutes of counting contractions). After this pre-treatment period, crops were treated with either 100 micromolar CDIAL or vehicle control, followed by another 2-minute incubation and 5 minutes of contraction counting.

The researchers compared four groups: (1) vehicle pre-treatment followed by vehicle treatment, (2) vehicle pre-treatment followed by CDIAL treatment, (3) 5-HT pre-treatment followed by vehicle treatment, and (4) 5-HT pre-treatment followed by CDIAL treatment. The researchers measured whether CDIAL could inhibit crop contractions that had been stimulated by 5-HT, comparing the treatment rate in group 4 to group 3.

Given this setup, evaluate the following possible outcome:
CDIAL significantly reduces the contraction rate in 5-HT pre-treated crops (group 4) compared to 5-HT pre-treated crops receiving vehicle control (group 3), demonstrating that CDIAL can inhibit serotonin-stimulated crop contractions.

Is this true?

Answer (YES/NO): YES